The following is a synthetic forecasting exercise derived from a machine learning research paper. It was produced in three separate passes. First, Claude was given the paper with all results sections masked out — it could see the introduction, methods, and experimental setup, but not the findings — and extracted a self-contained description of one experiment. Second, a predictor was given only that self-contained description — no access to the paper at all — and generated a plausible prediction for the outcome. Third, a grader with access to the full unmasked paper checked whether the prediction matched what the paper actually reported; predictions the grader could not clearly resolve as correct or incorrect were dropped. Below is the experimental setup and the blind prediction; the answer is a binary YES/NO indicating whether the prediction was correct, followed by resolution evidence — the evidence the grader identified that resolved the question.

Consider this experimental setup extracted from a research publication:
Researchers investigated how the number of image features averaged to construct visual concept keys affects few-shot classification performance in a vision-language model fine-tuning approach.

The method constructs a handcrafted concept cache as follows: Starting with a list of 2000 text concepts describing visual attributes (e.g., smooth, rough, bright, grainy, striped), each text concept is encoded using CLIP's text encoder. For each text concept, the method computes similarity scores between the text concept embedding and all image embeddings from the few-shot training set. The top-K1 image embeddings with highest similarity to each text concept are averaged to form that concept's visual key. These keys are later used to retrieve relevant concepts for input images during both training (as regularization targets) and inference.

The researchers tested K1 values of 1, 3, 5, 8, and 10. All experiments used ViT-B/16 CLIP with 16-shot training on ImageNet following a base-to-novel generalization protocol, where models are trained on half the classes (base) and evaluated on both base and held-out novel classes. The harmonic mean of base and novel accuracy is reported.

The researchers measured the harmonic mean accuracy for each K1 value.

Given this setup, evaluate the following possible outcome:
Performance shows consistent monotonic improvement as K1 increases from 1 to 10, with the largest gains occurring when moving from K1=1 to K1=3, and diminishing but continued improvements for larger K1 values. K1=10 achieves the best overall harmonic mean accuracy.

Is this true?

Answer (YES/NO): NO